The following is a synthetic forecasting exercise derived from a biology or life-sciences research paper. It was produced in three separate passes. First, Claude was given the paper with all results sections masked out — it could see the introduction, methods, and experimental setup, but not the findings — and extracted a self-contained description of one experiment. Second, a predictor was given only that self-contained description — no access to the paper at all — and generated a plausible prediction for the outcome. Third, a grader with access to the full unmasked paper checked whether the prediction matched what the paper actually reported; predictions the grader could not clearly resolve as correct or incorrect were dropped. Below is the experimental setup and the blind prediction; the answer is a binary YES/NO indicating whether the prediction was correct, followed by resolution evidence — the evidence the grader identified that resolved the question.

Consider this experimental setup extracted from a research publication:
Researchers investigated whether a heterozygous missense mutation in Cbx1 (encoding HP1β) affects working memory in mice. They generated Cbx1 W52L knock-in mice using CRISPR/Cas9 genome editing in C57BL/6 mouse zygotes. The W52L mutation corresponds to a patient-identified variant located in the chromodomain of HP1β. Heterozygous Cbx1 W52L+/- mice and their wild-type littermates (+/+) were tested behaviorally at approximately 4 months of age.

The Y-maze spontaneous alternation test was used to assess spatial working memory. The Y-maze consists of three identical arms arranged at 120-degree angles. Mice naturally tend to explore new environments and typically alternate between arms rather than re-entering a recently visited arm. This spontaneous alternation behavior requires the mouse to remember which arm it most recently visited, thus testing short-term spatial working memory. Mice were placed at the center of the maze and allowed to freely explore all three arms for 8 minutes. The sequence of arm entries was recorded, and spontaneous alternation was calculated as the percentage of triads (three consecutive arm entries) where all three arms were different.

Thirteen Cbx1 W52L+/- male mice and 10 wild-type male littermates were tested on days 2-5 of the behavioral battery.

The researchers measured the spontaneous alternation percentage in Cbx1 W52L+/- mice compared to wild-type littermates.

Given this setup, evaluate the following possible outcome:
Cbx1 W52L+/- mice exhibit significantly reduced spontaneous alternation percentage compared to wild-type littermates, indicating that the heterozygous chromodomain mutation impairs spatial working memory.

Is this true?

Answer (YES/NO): NO